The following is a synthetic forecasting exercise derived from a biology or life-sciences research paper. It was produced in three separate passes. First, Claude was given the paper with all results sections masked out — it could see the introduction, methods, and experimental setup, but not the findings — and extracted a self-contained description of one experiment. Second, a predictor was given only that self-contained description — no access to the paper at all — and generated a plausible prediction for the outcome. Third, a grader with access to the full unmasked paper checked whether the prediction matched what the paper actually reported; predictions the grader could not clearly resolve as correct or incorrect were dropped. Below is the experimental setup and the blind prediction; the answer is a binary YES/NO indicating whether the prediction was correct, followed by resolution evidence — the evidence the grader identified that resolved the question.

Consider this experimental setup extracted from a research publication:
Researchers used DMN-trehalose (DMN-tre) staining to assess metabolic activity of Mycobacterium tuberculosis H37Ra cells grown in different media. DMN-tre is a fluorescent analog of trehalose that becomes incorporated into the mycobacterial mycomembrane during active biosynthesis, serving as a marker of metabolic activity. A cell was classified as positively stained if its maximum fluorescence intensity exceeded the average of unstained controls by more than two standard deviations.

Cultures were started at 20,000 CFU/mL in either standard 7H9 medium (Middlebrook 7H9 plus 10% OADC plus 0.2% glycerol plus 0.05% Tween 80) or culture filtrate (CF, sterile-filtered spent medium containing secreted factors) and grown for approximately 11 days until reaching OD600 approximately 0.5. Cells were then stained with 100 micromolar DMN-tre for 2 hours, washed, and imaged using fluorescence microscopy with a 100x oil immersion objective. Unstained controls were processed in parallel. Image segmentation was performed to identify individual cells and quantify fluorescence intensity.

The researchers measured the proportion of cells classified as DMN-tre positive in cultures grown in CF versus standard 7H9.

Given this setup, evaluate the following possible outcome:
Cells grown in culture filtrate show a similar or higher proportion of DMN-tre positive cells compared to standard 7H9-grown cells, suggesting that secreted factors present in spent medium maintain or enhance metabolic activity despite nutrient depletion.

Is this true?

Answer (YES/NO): NO